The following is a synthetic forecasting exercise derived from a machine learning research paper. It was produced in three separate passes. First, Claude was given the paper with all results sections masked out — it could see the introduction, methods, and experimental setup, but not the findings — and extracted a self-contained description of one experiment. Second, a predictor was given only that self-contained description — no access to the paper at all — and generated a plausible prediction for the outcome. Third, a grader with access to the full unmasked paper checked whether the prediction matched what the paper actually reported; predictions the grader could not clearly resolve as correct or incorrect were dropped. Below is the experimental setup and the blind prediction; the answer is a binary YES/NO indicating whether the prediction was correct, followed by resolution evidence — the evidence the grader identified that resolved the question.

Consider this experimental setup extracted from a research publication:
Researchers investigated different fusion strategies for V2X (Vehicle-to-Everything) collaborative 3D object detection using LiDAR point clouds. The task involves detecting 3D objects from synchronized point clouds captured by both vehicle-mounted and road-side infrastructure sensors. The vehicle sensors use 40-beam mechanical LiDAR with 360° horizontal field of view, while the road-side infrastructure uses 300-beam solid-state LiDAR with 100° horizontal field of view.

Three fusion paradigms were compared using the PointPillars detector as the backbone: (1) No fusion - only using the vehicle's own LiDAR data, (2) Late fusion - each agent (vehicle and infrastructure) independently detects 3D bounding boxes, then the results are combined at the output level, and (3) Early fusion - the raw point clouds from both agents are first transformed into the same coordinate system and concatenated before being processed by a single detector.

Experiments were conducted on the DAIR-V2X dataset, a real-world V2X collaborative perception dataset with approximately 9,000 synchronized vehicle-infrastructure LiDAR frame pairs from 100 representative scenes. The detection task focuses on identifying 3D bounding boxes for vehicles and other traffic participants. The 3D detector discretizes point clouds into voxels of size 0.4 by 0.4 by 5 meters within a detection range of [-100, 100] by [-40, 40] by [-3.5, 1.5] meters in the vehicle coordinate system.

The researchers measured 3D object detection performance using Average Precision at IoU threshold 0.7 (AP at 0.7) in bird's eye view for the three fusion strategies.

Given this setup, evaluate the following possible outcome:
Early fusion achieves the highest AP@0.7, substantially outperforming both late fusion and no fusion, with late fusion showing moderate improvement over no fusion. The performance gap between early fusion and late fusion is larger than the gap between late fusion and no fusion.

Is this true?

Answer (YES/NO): NO